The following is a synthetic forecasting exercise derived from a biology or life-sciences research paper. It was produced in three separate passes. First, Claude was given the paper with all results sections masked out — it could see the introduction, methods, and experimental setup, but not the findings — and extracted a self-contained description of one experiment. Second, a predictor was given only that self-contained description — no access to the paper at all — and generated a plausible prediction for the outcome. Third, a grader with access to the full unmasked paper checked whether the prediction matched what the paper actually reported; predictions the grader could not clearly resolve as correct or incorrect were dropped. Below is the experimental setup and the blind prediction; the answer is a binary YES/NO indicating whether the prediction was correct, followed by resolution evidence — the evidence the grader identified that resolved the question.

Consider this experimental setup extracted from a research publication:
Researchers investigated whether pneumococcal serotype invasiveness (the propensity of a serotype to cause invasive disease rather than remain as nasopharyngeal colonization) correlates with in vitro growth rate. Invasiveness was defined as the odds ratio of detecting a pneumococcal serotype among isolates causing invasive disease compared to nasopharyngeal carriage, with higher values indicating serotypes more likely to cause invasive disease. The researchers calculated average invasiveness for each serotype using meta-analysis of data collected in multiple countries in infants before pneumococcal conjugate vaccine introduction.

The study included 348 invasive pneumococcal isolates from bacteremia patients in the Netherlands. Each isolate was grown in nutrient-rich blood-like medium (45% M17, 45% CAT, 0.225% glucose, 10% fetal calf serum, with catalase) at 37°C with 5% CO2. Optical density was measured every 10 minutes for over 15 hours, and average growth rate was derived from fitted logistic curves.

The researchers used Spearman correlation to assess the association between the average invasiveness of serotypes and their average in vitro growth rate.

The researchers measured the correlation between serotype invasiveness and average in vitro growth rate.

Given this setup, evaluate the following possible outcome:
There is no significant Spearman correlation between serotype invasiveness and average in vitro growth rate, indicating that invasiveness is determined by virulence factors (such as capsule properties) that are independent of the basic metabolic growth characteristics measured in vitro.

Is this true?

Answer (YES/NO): YES